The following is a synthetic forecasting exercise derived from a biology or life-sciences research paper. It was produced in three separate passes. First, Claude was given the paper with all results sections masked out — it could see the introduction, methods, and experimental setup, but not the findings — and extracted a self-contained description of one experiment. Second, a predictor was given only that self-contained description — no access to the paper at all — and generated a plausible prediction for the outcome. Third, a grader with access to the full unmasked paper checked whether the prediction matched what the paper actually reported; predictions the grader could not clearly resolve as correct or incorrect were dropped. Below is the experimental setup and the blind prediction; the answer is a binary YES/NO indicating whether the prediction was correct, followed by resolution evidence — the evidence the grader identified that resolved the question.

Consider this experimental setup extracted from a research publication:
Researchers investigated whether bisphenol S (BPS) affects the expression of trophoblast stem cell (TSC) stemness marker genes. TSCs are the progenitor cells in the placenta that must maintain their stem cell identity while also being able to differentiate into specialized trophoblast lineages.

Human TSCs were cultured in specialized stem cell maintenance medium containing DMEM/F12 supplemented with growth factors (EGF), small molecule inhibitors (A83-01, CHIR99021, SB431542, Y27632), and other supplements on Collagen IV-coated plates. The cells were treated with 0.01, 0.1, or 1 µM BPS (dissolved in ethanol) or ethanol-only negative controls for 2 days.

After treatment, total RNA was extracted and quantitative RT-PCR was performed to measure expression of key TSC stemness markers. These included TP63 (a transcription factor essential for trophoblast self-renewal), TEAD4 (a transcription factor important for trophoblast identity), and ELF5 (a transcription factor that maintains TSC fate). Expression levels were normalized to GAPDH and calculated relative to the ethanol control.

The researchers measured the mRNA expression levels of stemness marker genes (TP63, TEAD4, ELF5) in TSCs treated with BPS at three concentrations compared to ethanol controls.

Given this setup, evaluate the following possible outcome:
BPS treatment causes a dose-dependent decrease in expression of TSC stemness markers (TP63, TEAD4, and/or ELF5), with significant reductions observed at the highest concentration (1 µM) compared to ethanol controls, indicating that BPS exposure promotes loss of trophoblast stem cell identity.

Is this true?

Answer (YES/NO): NO